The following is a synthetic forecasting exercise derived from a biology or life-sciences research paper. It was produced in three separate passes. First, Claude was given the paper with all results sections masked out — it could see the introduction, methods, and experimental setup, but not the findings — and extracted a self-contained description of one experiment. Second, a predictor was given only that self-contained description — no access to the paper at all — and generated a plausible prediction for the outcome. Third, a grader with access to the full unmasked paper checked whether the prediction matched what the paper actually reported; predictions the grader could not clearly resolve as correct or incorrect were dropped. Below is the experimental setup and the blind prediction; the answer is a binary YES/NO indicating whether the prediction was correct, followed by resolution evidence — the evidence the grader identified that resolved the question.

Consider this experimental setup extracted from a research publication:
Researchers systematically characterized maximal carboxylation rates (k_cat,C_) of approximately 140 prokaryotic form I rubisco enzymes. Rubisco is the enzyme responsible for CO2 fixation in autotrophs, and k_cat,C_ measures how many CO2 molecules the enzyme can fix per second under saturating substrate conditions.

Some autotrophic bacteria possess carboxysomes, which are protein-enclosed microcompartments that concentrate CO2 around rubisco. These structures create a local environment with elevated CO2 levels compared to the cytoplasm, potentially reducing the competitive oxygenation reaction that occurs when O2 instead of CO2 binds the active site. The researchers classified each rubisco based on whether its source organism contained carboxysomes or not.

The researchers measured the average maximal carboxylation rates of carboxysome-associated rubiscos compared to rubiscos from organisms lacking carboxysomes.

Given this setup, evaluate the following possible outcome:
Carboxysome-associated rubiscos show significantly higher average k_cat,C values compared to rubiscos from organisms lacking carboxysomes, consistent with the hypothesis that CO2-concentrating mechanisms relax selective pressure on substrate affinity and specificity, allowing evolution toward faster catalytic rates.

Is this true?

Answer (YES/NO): YES